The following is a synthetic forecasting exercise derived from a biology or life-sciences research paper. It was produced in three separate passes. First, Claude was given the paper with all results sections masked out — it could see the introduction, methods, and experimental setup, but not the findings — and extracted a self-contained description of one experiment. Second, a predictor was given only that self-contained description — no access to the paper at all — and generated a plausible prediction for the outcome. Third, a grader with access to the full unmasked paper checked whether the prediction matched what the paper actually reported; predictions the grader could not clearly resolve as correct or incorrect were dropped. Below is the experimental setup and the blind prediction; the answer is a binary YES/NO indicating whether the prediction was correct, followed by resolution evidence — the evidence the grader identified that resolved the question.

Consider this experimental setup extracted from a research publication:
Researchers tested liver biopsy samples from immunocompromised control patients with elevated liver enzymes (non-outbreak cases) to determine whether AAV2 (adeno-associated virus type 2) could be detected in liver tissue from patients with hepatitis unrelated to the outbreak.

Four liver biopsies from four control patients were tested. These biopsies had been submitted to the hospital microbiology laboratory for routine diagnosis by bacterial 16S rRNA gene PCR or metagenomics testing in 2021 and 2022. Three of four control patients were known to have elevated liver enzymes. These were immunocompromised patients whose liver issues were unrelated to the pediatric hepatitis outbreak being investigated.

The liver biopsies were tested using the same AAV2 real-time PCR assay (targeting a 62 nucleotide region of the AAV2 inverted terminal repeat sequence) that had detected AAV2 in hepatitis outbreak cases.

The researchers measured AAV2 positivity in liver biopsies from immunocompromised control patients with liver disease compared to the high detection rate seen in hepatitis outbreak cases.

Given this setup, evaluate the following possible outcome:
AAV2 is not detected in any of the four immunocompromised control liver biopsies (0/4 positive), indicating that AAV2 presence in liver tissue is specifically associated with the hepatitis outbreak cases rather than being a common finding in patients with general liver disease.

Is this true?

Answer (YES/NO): NO